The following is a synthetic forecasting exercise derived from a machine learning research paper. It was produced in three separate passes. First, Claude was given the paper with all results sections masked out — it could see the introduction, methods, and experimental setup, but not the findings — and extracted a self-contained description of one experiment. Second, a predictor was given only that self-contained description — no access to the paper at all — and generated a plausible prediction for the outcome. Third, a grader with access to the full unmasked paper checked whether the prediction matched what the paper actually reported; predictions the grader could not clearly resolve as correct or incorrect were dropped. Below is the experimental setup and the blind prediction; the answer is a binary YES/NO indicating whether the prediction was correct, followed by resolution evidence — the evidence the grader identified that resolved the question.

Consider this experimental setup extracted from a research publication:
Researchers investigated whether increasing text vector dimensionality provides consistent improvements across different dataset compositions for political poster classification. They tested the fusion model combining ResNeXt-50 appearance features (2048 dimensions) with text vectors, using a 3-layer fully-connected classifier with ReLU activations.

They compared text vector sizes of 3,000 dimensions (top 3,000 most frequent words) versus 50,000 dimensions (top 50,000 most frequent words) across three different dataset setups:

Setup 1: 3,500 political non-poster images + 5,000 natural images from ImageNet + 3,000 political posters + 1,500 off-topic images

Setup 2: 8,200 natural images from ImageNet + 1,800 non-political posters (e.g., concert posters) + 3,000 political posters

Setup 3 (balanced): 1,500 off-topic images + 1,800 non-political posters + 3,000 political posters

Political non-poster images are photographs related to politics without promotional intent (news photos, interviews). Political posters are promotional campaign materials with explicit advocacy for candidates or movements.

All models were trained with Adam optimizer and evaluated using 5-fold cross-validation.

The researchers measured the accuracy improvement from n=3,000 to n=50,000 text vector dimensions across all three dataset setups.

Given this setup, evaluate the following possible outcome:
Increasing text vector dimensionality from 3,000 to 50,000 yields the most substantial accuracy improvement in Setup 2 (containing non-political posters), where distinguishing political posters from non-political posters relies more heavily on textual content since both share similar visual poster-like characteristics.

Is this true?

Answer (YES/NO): NO